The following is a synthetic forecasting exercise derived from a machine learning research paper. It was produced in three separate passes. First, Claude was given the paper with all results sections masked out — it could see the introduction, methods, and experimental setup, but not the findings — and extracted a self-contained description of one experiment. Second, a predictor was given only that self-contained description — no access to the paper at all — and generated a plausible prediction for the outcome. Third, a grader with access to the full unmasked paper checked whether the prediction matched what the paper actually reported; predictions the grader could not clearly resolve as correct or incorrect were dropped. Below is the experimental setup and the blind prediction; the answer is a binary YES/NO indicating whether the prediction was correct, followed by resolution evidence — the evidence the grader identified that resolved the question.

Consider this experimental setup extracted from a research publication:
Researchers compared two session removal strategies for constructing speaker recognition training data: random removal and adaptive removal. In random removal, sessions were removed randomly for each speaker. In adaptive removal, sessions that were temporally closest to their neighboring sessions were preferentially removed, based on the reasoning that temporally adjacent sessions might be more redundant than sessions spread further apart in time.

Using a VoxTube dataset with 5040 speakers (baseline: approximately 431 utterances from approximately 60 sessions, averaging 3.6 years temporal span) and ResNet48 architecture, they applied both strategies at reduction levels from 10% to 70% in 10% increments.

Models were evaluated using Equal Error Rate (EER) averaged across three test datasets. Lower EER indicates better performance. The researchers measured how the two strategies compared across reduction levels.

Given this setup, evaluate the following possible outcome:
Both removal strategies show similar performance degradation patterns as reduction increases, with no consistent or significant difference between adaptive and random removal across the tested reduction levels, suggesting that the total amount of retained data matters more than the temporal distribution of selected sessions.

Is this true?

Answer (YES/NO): NO